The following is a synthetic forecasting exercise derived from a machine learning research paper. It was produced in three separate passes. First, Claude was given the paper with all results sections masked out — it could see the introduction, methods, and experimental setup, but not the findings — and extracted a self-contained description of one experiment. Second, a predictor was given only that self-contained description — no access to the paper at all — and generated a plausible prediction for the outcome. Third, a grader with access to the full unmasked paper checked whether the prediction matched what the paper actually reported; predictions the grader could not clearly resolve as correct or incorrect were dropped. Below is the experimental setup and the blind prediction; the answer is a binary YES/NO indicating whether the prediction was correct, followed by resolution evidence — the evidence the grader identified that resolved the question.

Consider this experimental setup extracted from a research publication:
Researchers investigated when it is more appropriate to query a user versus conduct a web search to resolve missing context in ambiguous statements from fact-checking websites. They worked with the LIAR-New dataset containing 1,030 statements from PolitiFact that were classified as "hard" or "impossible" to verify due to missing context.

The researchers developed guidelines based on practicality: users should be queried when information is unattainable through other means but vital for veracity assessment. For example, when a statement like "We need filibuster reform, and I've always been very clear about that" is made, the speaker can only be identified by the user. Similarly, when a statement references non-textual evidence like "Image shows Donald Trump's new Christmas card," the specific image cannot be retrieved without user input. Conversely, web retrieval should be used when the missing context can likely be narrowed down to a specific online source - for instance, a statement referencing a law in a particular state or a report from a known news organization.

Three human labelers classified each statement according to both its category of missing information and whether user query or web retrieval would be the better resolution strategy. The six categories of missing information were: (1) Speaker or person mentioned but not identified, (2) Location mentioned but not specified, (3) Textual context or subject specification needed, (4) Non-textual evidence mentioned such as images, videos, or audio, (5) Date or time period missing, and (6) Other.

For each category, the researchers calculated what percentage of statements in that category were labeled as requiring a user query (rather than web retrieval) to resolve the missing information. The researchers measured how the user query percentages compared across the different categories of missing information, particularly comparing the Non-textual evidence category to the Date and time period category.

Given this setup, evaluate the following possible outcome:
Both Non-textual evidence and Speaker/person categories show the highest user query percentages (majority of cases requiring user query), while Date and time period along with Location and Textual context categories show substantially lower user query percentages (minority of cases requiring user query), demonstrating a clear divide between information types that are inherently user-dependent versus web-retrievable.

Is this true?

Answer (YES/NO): NO